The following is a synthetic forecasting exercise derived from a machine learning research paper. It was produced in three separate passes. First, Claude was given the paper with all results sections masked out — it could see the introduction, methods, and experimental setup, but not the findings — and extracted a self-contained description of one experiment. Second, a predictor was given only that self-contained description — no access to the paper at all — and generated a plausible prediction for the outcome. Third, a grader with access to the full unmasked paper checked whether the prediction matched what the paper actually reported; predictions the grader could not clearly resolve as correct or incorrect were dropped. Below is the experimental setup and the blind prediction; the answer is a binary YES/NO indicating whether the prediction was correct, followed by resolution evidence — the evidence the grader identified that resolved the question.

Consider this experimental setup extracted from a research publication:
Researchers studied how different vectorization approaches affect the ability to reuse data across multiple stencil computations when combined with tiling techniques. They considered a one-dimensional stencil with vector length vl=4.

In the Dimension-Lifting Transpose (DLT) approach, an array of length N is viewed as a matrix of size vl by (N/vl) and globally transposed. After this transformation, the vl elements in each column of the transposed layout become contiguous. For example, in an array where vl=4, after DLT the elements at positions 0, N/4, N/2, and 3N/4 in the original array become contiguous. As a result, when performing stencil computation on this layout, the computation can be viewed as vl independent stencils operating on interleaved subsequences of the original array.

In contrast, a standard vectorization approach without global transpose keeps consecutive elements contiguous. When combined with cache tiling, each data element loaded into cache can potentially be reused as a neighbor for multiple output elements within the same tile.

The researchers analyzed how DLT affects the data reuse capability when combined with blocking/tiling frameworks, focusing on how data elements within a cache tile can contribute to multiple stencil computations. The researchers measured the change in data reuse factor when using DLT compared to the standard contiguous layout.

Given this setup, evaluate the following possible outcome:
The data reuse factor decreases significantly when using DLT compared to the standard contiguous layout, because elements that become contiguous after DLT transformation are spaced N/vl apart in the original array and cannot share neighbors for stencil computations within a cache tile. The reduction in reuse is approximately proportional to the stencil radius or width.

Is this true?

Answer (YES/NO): NO